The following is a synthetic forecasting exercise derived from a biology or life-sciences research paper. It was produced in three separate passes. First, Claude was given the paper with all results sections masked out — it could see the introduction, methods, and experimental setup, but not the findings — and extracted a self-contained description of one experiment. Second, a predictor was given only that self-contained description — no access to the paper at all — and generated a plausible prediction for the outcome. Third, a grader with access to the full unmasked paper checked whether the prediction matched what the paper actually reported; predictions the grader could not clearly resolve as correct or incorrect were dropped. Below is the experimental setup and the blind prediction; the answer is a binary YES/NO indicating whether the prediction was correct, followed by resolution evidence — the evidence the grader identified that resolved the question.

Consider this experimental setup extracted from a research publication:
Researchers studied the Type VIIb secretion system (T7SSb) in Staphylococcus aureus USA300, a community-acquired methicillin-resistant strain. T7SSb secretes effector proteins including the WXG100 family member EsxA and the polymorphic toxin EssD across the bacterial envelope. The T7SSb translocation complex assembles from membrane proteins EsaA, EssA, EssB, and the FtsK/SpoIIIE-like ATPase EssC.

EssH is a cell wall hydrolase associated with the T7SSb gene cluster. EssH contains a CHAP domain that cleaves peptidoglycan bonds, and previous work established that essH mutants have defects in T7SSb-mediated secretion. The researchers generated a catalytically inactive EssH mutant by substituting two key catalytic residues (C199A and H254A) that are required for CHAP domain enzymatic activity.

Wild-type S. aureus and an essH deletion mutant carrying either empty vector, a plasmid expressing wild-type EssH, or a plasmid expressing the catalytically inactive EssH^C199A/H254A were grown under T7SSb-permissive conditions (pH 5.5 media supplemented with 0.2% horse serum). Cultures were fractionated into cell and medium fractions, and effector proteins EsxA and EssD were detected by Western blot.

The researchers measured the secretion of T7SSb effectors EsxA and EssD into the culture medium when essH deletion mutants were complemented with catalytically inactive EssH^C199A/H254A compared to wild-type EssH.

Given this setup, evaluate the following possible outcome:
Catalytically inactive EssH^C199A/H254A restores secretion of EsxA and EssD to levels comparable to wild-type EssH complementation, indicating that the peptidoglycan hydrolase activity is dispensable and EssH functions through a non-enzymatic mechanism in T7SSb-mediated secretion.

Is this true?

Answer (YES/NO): NO